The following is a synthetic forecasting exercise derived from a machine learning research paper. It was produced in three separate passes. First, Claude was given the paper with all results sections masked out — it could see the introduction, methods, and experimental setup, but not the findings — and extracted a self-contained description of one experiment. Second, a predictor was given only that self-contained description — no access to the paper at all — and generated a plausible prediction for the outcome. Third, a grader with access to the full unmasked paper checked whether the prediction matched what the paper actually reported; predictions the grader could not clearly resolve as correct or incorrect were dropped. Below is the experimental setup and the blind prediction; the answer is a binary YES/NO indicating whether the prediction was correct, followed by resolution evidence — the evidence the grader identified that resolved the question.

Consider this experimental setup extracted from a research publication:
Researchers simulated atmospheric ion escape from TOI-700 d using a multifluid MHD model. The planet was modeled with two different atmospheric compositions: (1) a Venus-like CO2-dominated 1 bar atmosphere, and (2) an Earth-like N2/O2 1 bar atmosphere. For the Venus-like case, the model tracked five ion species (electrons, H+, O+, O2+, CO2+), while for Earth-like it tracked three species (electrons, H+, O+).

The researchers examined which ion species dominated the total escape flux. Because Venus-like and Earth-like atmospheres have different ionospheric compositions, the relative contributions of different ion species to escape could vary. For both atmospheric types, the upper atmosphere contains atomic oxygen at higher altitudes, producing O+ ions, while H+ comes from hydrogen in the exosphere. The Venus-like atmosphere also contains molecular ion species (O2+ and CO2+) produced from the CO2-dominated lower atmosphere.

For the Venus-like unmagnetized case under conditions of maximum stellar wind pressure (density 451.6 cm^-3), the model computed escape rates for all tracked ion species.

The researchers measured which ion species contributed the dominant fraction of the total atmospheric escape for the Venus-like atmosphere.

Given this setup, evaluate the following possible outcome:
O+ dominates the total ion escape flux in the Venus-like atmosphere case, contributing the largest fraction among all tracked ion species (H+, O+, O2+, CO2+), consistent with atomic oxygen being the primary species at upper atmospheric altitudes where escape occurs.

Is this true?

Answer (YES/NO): YES